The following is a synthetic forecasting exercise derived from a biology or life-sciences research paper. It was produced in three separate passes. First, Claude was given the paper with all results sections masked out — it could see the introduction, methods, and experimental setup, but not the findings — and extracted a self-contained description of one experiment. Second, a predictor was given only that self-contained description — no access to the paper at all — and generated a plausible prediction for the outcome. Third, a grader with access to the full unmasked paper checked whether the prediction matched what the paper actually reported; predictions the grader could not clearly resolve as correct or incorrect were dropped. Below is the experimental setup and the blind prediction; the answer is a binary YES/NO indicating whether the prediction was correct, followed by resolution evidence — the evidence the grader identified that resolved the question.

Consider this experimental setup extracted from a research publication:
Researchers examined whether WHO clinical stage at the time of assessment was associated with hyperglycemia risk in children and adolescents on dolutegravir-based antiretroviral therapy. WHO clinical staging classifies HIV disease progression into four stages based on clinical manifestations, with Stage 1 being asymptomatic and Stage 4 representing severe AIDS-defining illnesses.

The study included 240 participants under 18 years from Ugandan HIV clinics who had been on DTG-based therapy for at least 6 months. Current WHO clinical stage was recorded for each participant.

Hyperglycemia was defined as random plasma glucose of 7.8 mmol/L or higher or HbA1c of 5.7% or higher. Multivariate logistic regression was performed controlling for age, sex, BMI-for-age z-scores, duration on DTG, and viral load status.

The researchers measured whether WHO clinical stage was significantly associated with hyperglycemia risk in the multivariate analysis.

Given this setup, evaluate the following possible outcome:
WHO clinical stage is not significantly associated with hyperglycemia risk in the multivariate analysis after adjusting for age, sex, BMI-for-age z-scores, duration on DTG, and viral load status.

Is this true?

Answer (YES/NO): YES